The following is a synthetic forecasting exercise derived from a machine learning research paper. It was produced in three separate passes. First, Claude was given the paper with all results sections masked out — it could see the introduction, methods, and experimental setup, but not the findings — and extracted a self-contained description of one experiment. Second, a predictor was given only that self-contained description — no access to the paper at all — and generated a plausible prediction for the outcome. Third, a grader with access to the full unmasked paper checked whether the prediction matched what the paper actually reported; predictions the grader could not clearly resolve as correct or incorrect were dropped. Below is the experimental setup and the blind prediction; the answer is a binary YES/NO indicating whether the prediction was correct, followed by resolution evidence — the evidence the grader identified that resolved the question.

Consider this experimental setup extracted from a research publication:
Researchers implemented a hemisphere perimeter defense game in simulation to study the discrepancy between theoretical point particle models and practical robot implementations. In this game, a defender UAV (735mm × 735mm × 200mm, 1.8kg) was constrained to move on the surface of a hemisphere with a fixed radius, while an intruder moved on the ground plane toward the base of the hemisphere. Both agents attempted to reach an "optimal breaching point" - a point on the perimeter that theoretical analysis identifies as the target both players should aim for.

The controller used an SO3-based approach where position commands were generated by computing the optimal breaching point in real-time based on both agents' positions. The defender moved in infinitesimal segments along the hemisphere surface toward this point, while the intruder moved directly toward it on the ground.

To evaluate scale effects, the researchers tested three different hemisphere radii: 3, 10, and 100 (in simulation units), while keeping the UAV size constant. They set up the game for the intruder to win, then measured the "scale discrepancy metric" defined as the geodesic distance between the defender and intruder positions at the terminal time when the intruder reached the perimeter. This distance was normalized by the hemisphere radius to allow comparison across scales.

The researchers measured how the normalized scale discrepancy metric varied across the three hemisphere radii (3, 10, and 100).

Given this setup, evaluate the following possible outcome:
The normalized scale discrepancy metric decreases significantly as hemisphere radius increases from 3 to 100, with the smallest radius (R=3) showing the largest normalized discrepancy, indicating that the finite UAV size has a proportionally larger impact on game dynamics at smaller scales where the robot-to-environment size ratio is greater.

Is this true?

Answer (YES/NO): NO